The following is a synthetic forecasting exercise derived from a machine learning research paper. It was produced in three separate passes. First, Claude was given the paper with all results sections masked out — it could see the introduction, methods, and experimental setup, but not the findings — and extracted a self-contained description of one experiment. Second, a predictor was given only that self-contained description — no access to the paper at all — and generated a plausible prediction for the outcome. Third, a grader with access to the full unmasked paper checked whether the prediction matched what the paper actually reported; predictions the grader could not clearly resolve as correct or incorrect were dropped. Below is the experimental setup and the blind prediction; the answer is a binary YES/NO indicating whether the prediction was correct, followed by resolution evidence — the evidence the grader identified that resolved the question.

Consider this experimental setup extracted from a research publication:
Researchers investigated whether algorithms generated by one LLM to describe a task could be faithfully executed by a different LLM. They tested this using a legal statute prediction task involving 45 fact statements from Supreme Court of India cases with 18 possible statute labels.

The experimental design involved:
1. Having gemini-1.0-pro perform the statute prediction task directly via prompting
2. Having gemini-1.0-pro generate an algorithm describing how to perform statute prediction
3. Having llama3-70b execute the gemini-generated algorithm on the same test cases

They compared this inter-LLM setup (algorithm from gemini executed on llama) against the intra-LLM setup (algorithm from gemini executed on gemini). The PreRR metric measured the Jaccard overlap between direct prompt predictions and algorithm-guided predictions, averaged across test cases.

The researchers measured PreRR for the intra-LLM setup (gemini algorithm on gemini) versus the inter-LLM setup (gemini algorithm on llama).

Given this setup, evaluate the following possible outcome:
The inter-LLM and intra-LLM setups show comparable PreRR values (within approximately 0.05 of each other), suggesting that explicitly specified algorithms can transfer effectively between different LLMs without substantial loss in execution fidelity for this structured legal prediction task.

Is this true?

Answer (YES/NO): NO